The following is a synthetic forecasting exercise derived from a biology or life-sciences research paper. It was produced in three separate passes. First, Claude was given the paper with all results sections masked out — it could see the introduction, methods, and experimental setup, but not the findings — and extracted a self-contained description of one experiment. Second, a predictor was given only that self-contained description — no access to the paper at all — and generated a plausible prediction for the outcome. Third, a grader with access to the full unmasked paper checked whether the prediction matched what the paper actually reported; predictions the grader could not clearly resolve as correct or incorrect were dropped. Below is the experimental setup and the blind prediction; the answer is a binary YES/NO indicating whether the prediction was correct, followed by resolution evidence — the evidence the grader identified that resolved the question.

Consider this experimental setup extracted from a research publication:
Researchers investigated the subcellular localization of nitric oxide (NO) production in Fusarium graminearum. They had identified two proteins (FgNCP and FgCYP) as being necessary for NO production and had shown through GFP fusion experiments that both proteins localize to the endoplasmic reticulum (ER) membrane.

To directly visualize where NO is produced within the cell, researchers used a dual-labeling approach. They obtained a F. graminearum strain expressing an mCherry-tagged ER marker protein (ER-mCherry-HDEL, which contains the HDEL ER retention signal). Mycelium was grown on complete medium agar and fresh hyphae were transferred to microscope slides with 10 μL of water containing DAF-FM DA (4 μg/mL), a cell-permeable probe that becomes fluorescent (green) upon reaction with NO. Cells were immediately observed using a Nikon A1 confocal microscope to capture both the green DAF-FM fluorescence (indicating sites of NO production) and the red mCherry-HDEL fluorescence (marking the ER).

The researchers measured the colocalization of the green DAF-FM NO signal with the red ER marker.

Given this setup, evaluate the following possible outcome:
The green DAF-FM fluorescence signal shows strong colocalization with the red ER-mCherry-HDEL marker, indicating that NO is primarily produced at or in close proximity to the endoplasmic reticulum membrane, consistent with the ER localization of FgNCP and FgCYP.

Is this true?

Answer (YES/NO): NO